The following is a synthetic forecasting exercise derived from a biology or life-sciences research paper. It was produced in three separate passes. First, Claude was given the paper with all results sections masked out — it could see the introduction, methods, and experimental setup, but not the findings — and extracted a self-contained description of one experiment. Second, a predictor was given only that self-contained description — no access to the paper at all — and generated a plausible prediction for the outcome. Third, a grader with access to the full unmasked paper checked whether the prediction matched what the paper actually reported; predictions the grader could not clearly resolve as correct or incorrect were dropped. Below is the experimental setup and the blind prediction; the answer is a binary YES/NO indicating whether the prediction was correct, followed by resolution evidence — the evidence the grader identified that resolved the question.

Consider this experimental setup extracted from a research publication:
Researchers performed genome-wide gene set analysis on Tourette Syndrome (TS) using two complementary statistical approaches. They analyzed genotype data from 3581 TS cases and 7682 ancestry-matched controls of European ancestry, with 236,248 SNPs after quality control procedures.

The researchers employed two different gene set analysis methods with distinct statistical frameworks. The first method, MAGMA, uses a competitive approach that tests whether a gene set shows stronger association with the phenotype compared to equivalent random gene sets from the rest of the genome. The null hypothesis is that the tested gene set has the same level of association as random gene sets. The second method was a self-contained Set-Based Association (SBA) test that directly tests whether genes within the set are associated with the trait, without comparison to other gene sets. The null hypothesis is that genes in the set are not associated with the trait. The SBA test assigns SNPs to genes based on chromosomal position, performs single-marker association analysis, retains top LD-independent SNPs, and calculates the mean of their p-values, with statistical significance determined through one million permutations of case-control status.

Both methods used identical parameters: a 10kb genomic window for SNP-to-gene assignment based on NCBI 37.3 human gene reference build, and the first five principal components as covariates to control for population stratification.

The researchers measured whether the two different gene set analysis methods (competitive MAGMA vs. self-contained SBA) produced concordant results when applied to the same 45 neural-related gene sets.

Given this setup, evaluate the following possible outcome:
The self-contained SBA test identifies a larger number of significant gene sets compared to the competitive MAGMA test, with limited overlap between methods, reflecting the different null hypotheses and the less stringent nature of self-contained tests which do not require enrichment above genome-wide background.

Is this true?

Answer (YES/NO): NO